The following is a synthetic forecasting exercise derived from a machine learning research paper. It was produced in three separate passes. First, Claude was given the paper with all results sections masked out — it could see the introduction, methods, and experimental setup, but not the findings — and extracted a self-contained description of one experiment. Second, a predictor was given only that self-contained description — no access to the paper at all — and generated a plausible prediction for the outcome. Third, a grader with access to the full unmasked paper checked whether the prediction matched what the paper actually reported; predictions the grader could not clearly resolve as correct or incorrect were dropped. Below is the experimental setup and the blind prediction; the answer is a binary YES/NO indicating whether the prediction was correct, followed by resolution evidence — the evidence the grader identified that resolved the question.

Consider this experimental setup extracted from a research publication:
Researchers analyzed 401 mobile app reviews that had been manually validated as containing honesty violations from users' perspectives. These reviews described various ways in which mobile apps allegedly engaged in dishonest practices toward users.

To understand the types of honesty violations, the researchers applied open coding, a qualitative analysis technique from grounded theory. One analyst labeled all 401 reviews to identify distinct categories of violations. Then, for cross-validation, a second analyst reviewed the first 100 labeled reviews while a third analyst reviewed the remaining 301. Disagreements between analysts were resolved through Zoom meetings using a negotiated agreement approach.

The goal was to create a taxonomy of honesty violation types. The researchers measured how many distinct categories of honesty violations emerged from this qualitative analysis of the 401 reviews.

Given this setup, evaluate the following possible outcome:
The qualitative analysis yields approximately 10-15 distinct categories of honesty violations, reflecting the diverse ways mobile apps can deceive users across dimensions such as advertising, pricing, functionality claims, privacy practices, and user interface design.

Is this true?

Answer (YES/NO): YES